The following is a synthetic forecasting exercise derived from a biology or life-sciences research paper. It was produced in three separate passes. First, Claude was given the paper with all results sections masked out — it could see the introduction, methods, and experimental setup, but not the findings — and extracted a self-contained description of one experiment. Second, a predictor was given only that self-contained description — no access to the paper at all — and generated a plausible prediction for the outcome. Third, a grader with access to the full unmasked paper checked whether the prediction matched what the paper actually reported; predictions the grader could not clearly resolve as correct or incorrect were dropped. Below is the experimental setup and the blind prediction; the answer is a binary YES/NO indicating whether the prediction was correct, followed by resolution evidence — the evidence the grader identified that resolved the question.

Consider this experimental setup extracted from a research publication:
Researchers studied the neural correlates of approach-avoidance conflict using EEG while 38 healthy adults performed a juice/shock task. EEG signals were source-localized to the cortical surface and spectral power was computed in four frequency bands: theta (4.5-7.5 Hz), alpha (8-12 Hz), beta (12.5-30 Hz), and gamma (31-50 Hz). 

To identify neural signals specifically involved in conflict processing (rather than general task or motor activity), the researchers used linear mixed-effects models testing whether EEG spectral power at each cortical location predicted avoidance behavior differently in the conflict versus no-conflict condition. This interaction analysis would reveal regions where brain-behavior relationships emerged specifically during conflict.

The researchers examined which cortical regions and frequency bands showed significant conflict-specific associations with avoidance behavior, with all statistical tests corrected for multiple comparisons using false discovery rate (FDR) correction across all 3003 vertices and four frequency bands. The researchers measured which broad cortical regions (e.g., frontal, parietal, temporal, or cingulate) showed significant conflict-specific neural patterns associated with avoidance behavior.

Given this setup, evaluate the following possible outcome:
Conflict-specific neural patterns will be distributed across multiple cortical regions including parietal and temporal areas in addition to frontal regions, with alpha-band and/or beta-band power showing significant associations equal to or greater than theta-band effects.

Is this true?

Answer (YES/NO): YES